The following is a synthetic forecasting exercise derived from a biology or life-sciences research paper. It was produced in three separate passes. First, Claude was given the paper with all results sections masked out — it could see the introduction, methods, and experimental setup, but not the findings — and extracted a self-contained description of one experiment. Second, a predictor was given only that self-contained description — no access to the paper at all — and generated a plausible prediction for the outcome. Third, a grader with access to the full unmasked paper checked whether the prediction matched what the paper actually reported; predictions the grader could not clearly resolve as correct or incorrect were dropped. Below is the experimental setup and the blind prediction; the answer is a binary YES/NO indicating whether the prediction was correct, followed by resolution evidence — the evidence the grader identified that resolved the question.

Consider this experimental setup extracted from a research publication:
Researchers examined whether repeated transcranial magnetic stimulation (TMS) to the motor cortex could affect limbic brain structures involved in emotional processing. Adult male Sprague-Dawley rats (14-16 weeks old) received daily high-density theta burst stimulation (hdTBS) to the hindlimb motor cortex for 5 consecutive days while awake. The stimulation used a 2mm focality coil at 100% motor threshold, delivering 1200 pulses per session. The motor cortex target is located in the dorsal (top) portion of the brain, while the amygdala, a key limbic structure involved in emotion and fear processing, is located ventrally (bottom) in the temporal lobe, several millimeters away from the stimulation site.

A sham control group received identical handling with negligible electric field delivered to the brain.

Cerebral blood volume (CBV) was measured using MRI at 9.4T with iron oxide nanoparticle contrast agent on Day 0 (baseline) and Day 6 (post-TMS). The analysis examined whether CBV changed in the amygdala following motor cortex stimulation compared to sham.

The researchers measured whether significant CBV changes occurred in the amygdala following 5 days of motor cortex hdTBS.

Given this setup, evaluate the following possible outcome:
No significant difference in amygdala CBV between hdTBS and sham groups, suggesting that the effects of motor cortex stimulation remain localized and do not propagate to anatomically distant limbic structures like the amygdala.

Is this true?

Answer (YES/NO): NO